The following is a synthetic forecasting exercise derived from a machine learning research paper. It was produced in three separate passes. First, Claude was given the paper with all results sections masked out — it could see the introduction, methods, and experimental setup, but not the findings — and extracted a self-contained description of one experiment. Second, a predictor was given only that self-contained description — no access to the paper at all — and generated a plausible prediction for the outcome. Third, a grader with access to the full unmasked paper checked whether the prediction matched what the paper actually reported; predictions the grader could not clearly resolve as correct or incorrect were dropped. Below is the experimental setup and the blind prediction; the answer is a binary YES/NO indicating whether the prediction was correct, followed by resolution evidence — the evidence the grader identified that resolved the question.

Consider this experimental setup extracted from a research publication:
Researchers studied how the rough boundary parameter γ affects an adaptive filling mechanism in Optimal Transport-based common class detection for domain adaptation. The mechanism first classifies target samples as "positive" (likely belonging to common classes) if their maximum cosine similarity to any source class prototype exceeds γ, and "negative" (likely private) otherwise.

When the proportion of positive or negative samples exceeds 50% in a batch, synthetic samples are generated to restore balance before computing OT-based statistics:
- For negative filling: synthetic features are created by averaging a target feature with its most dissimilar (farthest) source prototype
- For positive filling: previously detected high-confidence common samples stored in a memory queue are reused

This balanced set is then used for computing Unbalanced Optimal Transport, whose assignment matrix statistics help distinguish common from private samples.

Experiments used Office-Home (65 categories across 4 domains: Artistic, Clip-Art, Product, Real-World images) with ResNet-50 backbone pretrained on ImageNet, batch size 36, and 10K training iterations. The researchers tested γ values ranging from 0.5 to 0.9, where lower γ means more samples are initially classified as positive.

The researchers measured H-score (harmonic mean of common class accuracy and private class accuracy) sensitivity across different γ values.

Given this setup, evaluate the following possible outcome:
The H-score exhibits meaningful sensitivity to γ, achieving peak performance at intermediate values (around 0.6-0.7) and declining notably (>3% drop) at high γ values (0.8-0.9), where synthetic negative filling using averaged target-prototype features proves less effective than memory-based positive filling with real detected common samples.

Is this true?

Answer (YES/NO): NO